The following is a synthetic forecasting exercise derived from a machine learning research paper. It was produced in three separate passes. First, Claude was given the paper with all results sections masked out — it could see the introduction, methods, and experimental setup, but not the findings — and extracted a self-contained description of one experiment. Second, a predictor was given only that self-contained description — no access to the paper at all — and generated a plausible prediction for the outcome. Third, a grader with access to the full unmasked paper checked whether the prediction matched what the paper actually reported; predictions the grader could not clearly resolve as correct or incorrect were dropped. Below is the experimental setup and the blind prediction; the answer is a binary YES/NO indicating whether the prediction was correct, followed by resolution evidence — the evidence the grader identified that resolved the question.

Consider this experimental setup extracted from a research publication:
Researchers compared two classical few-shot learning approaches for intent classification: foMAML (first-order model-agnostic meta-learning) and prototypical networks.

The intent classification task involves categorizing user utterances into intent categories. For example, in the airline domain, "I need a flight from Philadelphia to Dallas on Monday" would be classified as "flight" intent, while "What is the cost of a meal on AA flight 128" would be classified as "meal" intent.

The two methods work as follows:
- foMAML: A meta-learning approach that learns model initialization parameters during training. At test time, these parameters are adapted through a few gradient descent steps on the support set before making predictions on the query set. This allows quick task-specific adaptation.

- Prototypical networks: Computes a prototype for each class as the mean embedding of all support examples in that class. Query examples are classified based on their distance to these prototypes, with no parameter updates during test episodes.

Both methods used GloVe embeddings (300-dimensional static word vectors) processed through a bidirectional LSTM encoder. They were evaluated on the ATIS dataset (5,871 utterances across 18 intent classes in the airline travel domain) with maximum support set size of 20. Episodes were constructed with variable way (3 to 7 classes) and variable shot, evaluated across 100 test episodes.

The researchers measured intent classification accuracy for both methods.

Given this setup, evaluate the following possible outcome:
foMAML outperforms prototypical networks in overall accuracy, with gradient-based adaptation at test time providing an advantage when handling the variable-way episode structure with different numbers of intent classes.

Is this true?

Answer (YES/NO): NO